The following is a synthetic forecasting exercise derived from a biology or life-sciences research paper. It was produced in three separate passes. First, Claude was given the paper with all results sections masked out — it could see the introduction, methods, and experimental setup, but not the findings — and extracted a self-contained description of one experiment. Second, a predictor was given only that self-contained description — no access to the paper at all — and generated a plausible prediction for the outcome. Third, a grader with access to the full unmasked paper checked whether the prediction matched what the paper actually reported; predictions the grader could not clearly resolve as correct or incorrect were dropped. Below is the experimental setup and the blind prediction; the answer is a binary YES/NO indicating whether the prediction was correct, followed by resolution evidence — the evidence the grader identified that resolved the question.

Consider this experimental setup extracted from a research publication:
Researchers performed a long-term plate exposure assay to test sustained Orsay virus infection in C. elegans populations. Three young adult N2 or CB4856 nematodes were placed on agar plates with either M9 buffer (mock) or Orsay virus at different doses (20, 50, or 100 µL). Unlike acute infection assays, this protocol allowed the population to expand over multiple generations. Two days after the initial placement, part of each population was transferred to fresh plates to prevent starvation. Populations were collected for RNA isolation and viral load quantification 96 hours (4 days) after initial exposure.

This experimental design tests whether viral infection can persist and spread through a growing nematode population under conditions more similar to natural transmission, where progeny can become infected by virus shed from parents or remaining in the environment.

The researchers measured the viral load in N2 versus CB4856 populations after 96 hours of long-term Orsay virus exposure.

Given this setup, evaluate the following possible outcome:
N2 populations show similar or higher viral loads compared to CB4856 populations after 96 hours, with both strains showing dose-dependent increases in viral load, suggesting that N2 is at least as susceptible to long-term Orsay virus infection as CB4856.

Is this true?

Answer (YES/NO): NO